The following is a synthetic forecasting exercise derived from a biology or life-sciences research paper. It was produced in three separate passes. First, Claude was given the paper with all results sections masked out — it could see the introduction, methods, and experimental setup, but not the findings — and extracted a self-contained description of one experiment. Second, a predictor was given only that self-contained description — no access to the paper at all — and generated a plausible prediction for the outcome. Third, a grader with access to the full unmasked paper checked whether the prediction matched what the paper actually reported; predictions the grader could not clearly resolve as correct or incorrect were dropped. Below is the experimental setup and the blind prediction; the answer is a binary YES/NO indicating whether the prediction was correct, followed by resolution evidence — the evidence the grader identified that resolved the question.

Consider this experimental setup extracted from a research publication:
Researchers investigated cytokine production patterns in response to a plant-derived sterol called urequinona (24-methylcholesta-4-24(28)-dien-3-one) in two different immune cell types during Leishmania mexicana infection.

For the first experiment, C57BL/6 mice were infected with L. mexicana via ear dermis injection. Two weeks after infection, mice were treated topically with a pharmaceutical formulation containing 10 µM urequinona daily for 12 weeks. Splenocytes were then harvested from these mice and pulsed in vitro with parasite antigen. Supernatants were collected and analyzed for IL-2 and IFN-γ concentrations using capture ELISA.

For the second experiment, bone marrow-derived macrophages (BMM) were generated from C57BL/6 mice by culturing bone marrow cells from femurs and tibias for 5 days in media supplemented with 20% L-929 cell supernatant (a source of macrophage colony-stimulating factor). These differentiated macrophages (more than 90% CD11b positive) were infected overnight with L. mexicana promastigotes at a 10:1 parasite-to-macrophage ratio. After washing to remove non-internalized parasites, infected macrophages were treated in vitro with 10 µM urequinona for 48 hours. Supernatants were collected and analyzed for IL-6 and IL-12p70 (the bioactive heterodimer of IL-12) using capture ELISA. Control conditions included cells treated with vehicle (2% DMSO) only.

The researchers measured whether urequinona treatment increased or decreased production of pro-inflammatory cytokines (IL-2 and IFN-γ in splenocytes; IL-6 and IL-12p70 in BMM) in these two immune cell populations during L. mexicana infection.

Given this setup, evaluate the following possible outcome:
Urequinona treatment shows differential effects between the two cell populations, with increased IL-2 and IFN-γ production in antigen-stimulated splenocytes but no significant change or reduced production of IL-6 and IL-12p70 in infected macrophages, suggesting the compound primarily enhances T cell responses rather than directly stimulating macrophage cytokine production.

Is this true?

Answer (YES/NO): YES